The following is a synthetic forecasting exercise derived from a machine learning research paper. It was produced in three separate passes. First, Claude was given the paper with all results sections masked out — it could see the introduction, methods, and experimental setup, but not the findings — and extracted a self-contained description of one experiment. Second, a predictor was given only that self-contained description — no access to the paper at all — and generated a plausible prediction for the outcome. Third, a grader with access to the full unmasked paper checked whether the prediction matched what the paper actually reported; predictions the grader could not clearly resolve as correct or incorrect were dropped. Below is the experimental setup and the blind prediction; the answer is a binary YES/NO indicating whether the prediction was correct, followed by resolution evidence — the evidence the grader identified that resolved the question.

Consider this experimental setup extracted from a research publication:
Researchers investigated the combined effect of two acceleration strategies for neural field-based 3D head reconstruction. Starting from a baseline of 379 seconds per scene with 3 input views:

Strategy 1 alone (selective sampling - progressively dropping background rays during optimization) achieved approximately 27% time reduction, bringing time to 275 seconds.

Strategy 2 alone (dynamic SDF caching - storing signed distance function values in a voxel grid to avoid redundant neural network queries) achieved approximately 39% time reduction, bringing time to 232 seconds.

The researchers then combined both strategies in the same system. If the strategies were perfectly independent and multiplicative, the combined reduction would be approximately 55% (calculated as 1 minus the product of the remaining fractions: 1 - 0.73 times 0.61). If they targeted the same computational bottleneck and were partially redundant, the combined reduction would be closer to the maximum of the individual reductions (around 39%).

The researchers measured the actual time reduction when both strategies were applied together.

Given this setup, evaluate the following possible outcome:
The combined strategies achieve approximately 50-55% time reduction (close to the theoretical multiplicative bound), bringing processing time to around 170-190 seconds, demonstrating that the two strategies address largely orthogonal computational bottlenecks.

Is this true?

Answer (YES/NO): YES